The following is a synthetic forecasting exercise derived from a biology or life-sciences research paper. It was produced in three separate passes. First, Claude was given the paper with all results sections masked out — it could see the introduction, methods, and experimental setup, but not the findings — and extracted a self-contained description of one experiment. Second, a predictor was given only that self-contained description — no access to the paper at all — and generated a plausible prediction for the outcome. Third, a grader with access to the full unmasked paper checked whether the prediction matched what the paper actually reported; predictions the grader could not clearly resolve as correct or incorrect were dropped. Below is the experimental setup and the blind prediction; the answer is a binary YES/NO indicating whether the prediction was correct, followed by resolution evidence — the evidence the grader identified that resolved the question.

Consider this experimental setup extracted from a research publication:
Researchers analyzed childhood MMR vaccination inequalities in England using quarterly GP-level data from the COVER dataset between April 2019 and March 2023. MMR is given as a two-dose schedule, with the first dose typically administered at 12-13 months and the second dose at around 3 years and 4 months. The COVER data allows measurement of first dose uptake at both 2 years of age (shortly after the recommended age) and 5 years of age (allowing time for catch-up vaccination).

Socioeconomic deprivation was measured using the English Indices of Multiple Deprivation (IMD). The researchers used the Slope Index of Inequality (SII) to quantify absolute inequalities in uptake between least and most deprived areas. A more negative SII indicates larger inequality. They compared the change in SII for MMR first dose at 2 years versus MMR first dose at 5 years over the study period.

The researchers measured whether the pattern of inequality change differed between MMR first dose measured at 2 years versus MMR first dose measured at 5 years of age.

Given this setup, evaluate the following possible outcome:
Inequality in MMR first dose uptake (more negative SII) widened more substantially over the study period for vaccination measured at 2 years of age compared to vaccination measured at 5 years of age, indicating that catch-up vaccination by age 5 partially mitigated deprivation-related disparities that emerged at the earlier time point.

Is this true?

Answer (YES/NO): NO